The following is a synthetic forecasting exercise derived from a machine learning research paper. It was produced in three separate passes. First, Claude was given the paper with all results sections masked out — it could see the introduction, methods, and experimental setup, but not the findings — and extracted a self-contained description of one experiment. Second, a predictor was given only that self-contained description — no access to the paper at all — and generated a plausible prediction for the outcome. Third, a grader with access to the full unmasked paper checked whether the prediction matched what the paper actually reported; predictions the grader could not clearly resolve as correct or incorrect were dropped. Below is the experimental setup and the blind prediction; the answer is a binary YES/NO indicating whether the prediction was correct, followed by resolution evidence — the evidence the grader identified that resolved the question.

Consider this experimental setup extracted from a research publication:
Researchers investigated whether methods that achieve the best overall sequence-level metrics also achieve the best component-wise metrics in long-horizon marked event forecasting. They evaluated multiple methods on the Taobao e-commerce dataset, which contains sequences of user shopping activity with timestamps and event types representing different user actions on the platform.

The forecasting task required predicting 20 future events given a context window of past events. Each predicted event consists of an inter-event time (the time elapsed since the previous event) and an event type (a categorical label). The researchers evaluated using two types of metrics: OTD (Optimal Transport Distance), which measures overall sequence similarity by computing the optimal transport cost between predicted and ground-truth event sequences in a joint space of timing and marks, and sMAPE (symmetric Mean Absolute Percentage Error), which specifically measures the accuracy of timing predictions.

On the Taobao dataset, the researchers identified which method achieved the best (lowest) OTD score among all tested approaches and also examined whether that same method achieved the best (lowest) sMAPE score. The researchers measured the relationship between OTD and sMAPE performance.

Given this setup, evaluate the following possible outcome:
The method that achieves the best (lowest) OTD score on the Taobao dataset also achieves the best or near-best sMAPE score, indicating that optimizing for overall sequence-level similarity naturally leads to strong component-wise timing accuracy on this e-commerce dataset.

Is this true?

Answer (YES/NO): NO